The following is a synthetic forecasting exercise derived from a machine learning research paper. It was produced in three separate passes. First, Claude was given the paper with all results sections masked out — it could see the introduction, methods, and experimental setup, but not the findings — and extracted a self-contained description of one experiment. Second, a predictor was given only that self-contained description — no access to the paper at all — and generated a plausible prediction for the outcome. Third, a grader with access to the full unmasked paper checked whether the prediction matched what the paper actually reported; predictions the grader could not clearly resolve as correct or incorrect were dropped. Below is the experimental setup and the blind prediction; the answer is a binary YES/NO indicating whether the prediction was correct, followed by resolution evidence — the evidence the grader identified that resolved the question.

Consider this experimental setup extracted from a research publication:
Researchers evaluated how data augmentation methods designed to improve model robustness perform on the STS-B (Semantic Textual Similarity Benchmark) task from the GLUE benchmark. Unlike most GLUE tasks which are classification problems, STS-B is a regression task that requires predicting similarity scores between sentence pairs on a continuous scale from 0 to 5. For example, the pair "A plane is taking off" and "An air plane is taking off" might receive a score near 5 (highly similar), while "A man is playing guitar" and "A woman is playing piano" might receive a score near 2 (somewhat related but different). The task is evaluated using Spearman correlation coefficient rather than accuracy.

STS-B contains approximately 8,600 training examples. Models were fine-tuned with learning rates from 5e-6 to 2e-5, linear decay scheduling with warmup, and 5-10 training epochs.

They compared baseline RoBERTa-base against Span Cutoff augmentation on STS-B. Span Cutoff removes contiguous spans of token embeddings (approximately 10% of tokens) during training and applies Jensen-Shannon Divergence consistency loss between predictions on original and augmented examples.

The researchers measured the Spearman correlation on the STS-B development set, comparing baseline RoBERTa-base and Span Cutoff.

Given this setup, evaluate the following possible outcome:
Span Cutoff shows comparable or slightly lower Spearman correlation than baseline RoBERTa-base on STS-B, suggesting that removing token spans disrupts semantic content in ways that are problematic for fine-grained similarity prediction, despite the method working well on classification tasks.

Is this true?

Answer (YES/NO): YES